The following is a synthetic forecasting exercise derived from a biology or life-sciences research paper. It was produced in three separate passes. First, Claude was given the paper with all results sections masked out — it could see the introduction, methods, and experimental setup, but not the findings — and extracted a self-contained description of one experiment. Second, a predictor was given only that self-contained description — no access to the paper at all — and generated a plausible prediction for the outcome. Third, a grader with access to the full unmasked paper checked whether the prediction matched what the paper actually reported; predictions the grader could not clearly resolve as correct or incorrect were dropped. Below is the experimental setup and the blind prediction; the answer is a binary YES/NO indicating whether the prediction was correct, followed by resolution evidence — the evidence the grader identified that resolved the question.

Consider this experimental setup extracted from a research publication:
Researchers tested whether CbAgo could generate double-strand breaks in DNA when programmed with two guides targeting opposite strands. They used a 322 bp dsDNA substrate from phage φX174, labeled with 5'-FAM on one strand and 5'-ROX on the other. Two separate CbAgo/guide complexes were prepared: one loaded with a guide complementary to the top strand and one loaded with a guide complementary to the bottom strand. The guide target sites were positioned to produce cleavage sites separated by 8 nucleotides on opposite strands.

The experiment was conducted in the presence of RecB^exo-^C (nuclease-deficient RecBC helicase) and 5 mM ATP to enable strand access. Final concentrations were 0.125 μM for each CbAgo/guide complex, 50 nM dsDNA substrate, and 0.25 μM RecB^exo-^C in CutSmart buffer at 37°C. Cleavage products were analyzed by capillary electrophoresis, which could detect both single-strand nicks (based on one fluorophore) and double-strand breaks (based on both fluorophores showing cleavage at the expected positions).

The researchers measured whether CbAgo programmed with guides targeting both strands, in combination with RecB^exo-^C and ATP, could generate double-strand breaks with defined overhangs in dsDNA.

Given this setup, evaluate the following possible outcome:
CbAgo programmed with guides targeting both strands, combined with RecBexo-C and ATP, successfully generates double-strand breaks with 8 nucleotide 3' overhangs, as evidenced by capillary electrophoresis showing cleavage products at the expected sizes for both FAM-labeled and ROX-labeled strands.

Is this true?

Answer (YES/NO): YES